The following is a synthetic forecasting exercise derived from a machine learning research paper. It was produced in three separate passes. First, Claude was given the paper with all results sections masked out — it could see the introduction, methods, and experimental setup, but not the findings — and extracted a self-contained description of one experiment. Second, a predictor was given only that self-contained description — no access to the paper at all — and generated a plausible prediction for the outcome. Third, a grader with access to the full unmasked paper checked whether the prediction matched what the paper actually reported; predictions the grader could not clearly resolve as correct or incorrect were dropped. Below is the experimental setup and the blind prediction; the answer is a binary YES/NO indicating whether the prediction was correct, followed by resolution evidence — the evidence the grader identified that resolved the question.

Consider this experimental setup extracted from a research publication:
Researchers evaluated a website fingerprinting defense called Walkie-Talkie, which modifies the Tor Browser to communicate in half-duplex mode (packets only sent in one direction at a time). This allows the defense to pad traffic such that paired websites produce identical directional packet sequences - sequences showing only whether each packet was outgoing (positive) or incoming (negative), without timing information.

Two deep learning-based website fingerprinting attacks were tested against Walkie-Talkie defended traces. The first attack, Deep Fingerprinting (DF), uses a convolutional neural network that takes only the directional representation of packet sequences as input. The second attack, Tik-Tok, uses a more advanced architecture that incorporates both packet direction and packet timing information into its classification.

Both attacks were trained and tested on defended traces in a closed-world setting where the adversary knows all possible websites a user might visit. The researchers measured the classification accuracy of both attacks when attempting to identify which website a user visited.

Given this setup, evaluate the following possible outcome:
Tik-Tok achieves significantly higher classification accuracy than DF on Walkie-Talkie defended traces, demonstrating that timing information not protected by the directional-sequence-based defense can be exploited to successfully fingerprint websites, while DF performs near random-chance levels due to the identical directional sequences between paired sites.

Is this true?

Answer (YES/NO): YES